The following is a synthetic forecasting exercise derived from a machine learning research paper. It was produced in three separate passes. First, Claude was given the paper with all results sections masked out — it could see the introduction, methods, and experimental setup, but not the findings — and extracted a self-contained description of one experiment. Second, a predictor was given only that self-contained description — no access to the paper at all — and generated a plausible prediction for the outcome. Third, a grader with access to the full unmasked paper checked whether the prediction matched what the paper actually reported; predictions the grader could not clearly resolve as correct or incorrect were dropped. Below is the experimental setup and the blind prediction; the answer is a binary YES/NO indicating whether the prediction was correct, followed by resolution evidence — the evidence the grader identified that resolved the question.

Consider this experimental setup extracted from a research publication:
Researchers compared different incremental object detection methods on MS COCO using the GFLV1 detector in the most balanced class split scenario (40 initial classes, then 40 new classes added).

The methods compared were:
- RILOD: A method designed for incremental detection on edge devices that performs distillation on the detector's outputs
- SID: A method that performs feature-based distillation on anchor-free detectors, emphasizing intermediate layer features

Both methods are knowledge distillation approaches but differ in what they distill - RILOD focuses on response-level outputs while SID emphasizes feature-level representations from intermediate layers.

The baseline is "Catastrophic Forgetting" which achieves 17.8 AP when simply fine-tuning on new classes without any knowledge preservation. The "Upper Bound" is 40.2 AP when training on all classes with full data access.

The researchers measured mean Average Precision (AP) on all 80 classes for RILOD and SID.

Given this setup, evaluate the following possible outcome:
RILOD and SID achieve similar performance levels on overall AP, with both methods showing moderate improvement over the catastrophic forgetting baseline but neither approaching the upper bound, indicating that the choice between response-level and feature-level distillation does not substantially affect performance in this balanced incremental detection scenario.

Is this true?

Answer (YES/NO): NO